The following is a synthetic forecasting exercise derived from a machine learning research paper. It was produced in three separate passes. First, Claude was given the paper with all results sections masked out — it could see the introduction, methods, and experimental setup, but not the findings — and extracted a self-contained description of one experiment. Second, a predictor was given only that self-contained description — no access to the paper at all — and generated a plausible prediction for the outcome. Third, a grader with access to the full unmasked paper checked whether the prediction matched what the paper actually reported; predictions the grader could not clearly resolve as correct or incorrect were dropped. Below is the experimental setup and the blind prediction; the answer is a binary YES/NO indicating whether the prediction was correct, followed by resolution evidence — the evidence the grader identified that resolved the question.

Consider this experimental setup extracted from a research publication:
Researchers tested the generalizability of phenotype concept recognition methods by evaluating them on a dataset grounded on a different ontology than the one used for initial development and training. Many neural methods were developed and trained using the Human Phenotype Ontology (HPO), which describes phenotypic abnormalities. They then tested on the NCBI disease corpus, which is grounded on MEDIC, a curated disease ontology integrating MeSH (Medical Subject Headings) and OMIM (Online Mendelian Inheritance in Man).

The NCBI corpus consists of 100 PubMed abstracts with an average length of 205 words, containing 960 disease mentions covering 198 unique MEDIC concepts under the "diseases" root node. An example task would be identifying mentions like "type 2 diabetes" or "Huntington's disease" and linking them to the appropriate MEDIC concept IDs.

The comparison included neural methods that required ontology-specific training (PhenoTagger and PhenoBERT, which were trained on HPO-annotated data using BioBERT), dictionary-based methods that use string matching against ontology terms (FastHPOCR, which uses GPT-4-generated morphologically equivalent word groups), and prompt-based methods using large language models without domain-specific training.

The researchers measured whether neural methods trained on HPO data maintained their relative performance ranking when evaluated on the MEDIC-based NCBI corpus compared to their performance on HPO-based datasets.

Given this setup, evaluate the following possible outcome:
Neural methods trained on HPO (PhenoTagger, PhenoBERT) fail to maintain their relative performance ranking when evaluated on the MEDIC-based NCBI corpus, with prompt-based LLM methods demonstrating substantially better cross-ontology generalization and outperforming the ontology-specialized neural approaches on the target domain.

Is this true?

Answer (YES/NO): NO